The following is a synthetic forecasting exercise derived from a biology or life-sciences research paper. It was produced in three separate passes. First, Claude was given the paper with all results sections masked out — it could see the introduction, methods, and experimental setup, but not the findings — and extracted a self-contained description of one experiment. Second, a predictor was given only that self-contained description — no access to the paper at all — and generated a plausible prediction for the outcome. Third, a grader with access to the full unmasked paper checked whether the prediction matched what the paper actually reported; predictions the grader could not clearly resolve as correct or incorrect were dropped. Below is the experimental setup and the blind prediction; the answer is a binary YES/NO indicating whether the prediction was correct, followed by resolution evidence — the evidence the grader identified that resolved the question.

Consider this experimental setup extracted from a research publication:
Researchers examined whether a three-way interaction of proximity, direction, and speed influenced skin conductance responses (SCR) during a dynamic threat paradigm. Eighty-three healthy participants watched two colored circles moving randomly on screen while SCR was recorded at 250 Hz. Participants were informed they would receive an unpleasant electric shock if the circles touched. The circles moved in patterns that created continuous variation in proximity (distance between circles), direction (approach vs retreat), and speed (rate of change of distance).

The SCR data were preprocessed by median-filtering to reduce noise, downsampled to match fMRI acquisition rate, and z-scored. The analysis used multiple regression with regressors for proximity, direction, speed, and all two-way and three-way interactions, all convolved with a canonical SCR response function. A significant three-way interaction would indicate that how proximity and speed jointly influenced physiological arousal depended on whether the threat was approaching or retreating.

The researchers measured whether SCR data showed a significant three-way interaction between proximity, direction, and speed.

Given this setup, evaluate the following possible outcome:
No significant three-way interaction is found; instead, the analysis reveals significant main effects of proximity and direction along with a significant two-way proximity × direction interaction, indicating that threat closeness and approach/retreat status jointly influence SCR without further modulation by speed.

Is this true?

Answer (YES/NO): NO